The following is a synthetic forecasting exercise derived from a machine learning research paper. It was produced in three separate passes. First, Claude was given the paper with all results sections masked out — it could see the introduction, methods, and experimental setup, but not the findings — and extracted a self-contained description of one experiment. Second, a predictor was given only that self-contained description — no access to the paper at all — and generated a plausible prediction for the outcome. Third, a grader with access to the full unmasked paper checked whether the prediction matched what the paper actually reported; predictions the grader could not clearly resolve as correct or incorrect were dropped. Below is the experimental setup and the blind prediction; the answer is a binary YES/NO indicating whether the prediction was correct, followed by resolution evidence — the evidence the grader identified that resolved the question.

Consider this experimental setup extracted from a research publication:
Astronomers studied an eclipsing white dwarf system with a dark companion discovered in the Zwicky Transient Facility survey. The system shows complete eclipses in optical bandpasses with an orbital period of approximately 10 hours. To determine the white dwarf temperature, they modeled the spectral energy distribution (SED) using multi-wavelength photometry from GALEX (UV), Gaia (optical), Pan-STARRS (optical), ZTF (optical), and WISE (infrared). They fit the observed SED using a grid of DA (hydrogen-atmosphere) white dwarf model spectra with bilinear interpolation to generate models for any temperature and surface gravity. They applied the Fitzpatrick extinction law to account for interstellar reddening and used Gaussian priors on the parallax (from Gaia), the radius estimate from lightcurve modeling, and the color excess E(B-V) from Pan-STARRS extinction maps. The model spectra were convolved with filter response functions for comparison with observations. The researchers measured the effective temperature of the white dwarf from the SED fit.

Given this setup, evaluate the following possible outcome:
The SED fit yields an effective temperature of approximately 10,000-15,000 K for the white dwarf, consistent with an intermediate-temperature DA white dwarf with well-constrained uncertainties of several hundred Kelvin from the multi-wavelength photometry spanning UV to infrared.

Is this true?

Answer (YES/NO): YES